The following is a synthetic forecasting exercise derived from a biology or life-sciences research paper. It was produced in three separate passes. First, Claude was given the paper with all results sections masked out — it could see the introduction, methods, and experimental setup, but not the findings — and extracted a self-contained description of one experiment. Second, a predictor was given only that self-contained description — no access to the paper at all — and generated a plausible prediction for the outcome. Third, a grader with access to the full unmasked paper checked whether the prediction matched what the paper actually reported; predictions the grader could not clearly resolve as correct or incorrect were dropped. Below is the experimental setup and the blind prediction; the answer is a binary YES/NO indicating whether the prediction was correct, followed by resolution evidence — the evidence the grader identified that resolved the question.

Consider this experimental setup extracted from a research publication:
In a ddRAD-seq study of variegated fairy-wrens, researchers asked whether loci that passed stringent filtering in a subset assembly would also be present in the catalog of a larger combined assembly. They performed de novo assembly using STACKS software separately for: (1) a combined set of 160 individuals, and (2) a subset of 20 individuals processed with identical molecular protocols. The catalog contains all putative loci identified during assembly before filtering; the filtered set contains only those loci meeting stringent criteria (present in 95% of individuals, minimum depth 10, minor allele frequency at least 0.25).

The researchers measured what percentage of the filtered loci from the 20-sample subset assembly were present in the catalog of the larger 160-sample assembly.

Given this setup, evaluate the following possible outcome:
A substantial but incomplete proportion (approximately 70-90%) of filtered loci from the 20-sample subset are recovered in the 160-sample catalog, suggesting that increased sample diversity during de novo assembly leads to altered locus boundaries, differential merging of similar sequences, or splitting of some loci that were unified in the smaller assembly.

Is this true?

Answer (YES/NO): NO